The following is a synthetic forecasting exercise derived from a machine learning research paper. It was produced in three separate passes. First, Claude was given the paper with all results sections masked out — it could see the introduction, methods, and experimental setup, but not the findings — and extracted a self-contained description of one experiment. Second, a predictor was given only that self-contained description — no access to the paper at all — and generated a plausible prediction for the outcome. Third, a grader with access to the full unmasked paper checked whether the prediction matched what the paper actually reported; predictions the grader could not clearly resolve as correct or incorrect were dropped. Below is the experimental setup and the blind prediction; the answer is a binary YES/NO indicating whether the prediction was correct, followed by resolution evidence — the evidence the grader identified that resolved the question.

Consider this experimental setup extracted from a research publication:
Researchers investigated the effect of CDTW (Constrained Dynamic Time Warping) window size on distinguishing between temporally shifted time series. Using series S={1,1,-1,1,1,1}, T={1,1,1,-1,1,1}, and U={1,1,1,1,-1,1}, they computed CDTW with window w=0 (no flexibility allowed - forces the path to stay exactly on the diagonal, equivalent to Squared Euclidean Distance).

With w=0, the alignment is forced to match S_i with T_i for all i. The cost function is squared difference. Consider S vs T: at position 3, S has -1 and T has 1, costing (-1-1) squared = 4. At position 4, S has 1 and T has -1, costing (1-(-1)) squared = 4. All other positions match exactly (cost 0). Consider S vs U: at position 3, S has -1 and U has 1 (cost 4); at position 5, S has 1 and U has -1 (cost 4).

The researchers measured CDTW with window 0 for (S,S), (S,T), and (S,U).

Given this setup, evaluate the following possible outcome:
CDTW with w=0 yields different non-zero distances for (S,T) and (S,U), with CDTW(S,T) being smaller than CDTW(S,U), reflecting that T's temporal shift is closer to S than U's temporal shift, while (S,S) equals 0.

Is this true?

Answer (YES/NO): NO